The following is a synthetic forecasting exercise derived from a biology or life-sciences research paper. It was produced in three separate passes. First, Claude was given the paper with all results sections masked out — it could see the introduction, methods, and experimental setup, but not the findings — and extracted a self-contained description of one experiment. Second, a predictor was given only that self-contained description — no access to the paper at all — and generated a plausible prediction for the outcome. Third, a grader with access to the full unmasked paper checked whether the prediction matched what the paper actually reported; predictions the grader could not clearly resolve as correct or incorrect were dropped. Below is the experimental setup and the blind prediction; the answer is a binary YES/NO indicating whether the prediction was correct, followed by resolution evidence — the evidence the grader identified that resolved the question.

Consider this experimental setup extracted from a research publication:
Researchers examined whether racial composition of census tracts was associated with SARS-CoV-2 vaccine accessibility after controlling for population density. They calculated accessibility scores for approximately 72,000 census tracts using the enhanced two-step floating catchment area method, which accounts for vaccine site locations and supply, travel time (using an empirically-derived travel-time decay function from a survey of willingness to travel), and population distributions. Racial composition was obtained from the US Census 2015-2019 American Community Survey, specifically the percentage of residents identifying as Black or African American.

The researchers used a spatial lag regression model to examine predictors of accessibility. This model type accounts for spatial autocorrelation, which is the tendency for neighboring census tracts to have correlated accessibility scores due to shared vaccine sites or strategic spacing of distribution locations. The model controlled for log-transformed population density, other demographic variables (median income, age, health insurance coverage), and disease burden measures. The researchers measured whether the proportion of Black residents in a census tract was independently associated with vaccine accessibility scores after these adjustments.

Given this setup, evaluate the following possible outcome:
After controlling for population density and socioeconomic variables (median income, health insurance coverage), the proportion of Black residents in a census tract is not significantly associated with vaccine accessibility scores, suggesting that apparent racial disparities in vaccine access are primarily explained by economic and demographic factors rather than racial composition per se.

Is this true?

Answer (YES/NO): NO